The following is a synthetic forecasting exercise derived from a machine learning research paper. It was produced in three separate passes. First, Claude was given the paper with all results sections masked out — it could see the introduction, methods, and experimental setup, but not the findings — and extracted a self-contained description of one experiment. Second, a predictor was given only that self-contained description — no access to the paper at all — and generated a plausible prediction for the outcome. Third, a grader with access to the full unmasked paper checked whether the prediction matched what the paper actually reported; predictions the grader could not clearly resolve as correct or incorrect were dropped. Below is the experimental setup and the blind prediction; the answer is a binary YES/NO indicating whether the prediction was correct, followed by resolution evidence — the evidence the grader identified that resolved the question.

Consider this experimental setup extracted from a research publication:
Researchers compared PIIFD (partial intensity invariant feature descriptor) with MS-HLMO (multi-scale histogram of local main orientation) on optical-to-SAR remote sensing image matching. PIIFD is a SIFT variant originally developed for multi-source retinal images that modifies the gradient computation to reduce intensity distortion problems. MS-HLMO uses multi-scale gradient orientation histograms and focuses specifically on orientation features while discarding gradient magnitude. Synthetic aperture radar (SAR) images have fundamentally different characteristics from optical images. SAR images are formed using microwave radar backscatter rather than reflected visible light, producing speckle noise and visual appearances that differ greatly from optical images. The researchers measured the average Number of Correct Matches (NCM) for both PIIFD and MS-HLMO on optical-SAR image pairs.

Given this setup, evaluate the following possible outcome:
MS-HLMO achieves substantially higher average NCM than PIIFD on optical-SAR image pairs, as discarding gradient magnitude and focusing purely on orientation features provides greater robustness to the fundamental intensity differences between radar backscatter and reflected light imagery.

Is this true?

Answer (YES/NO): YES